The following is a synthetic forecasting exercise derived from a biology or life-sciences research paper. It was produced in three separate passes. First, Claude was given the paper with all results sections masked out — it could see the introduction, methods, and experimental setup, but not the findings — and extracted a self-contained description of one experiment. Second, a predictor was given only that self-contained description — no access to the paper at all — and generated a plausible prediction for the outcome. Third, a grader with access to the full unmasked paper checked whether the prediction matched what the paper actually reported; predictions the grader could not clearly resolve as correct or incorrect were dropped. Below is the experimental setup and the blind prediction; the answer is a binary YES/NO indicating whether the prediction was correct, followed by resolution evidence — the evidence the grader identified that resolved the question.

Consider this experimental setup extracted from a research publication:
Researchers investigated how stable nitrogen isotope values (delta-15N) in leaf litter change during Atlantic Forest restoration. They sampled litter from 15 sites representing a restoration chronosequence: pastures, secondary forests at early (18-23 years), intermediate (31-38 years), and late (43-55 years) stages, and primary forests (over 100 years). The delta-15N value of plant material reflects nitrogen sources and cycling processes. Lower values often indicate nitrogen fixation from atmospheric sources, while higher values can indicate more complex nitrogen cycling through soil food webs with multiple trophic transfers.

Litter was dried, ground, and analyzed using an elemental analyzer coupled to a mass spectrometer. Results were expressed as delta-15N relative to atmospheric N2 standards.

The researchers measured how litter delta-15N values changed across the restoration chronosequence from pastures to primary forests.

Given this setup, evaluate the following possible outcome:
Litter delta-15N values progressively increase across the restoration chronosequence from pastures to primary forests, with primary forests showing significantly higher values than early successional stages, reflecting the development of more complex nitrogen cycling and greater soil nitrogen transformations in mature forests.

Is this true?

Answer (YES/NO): YES